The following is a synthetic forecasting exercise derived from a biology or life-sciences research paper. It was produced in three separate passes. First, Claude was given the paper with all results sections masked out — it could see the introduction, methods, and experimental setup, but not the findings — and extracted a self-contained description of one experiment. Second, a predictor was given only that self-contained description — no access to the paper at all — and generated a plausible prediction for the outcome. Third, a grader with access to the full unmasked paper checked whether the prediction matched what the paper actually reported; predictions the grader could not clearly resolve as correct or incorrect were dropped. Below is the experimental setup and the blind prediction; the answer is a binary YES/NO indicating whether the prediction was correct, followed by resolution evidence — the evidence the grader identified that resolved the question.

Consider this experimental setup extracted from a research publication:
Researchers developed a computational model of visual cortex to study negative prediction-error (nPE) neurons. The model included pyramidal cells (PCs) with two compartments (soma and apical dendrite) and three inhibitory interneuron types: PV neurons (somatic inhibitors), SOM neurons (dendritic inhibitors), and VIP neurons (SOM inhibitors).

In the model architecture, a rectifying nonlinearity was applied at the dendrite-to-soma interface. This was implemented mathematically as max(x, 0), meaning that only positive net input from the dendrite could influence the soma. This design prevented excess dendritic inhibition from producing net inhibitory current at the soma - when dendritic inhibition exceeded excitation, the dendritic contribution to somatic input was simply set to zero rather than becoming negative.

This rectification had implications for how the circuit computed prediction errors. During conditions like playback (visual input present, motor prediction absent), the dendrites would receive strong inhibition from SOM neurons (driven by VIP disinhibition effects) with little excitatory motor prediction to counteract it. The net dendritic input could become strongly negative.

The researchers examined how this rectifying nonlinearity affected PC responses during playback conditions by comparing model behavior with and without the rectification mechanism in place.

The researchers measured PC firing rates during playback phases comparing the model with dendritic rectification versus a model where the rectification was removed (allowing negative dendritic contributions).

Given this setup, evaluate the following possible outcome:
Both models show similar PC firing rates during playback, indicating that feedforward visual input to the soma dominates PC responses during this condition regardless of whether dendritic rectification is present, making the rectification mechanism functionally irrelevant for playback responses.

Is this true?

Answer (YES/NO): NO